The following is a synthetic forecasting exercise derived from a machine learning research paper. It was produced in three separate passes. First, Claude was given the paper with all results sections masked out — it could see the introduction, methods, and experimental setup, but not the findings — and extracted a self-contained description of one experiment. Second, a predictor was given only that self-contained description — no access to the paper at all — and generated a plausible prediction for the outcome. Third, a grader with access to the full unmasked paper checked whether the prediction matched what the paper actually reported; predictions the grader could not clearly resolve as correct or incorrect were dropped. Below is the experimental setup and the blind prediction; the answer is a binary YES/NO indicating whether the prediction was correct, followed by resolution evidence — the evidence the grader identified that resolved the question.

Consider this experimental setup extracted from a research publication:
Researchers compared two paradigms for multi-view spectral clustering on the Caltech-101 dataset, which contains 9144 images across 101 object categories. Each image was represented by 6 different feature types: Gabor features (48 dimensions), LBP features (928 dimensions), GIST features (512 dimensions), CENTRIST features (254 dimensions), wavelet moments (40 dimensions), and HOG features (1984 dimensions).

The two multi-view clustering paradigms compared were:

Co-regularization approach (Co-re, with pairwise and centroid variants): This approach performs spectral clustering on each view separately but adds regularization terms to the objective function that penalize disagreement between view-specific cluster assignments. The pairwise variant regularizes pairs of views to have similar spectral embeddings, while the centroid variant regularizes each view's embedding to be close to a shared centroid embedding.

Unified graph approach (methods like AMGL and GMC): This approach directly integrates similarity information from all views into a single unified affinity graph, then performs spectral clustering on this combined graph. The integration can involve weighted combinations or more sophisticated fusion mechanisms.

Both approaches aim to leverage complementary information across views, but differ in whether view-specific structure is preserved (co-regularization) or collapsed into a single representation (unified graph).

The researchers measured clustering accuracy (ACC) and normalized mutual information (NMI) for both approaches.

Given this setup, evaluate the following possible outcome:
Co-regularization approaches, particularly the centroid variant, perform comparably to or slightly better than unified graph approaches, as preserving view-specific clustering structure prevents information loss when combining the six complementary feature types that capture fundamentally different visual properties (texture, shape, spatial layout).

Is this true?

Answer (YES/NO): YES